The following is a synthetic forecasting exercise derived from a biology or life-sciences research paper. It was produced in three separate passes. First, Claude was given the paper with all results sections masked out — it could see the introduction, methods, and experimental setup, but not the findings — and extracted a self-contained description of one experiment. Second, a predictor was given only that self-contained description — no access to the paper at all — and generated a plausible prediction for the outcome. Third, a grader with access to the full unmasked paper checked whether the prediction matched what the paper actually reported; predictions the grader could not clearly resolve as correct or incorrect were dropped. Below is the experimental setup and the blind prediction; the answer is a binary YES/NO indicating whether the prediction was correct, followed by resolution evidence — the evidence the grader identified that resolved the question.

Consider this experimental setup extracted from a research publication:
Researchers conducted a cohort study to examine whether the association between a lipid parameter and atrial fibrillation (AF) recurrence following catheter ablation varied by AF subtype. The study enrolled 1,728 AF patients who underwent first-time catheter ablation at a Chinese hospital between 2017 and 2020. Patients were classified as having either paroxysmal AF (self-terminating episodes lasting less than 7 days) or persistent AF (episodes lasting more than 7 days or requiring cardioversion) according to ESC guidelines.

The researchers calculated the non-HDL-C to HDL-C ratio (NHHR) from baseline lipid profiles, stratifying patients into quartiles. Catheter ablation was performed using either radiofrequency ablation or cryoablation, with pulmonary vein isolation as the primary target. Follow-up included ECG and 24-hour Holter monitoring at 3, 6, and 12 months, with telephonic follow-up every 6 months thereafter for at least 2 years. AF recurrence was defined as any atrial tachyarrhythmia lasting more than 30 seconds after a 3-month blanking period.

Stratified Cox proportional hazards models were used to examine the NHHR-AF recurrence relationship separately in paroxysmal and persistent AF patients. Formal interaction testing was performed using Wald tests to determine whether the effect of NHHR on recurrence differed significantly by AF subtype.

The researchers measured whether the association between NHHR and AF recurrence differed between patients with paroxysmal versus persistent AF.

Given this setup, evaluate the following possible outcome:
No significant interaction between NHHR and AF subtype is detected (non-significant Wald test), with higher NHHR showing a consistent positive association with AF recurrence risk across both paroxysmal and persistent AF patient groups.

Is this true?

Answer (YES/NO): NO